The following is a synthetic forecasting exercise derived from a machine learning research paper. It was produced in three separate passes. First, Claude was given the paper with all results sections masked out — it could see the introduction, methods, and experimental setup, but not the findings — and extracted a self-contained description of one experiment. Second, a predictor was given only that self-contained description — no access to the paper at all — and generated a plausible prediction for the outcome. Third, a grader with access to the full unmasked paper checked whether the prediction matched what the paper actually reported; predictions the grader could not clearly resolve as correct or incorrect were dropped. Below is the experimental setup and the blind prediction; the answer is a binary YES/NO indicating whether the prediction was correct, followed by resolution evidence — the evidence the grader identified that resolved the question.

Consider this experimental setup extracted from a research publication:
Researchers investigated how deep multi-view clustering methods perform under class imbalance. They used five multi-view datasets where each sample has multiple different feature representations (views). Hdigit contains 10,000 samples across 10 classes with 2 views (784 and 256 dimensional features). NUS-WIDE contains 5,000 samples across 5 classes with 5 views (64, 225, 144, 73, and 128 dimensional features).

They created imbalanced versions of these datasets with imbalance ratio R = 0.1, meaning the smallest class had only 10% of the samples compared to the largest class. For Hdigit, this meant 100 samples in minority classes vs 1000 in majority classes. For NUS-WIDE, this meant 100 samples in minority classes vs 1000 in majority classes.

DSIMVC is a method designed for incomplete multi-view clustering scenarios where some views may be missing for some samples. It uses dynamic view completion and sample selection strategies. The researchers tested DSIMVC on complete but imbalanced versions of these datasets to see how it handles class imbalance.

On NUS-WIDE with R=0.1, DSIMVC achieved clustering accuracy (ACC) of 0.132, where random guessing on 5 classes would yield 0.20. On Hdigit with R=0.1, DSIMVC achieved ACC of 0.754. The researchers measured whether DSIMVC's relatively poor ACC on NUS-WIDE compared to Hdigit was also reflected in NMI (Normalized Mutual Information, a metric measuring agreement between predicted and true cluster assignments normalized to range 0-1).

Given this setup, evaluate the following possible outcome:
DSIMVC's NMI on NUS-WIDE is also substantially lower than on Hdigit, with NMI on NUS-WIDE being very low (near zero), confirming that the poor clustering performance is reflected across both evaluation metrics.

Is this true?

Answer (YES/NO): NO